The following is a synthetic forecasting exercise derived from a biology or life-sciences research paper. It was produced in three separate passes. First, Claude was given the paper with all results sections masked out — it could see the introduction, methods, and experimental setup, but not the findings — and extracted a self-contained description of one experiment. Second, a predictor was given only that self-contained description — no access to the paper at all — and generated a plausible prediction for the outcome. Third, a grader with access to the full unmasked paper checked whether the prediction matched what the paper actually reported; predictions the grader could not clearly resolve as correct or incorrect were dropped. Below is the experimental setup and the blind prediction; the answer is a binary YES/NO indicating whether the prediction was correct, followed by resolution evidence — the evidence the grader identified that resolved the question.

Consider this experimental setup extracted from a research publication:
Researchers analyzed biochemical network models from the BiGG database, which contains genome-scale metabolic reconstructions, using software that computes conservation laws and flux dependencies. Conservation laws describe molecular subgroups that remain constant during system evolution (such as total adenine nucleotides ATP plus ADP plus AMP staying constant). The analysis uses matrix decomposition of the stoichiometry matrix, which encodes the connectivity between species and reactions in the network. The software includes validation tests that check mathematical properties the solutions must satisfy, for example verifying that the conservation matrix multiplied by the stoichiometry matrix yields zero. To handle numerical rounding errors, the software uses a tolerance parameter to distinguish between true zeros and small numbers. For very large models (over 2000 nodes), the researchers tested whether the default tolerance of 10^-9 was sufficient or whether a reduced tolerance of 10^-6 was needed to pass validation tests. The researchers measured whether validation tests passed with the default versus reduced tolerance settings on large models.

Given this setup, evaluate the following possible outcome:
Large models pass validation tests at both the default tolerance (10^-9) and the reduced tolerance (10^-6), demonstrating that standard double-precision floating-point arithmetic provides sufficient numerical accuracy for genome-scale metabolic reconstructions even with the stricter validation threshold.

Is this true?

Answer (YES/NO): NO